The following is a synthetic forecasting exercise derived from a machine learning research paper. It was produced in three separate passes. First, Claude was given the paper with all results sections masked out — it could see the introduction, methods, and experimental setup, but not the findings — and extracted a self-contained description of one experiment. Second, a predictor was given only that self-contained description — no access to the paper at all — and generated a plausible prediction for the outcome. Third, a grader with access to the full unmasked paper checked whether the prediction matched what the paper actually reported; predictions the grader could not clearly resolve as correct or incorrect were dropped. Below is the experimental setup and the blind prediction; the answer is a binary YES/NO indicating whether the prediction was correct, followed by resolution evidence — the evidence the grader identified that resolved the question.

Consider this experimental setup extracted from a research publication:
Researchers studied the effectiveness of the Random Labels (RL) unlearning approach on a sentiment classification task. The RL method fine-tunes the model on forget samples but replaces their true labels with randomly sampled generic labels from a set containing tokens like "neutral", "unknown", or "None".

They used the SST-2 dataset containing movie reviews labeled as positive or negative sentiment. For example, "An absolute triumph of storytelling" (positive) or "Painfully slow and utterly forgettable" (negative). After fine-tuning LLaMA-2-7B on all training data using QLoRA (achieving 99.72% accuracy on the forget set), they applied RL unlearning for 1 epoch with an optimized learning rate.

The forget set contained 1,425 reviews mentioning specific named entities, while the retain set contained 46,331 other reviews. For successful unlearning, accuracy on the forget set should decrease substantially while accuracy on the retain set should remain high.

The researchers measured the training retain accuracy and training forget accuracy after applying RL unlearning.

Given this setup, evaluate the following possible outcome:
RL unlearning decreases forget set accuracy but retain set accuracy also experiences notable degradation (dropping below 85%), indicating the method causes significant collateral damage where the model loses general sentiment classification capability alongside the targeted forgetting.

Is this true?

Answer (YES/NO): YES